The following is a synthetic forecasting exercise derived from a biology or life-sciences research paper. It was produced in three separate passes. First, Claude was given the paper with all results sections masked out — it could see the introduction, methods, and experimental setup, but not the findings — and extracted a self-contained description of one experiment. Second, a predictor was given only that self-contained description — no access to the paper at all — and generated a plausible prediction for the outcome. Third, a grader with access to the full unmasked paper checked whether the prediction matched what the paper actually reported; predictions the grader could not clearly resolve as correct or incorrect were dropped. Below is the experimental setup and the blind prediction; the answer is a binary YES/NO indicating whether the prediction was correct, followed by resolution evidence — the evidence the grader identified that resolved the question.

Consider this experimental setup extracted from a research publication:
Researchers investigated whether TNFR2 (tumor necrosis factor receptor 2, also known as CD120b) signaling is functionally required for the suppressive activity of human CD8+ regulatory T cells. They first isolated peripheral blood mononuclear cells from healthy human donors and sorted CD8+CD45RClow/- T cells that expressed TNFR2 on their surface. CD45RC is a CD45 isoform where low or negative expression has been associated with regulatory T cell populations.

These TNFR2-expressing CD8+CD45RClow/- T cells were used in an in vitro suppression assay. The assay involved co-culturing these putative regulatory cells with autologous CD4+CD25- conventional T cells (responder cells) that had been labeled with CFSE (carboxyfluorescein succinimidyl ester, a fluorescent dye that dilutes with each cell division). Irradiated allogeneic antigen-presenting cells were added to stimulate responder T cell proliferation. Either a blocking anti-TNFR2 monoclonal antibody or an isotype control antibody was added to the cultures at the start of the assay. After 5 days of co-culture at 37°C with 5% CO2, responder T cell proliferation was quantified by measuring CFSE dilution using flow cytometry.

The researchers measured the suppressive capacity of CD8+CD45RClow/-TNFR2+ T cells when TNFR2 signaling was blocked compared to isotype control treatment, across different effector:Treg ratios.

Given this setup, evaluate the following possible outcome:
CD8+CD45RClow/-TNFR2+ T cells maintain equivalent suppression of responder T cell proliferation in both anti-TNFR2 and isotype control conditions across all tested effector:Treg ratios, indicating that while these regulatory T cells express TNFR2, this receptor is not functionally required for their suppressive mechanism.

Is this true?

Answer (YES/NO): NO